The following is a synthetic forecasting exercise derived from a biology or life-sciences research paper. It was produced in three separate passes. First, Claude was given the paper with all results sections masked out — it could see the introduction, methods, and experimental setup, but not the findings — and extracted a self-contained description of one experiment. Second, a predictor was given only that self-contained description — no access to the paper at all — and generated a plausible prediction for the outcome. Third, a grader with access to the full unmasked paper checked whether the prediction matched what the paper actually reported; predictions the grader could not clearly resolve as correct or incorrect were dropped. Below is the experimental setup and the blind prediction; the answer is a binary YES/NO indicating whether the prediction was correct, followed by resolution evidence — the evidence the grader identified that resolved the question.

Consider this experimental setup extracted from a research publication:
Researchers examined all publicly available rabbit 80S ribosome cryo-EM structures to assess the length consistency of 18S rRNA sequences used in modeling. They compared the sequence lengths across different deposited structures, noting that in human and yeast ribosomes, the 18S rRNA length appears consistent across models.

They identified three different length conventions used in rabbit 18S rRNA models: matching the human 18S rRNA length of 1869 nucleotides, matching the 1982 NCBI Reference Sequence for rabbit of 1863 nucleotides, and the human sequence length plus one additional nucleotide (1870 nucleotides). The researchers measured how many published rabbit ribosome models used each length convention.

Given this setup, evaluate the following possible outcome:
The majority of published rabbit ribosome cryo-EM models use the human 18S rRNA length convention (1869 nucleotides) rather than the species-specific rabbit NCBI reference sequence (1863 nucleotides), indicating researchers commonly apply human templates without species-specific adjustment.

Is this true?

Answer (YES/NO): YES